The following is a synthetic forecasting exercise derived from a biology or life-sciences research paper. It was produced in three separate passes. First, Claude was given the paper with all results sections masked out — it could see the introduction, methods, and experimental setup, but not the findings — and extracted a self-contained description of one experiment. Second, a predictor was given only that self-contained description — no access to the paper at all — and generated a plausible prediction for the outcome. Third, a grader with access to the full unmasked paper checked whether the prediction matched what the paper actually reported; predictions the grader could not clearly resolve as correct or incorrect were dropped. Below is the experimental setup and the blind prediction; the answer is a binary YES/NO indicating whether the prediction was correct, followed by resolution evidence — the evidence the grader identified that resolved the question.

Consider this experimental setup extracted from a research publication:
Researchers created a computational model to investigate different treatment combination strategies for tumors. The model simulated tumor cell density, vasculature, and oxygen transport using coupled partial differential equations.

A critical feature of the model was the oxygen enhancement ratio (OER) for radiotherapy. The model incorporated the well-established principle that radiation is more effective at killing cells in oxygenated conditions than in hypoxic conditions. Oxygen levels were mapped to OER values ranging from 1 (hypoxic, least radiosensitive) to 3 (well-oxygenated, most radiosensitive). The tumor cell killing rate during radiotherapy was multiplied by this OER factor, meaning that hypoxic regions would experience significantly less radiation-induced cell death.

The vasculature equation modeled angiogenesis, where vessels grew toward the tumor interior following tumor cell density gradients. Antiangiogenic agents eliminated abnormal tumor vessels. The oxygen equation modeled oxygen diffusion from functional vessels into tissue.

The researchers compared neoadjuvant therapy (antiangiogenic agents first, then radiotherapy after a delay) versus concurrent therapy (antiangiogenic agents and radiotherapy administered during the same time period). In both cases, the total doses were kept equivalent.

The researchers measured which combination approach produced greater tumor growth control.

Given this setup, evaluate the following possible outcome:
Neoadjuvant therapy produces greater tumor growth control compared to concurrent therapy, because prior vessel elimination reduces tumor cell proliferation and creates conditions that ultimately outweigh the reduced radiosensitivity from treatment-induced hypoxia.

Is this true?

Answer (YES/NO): YES